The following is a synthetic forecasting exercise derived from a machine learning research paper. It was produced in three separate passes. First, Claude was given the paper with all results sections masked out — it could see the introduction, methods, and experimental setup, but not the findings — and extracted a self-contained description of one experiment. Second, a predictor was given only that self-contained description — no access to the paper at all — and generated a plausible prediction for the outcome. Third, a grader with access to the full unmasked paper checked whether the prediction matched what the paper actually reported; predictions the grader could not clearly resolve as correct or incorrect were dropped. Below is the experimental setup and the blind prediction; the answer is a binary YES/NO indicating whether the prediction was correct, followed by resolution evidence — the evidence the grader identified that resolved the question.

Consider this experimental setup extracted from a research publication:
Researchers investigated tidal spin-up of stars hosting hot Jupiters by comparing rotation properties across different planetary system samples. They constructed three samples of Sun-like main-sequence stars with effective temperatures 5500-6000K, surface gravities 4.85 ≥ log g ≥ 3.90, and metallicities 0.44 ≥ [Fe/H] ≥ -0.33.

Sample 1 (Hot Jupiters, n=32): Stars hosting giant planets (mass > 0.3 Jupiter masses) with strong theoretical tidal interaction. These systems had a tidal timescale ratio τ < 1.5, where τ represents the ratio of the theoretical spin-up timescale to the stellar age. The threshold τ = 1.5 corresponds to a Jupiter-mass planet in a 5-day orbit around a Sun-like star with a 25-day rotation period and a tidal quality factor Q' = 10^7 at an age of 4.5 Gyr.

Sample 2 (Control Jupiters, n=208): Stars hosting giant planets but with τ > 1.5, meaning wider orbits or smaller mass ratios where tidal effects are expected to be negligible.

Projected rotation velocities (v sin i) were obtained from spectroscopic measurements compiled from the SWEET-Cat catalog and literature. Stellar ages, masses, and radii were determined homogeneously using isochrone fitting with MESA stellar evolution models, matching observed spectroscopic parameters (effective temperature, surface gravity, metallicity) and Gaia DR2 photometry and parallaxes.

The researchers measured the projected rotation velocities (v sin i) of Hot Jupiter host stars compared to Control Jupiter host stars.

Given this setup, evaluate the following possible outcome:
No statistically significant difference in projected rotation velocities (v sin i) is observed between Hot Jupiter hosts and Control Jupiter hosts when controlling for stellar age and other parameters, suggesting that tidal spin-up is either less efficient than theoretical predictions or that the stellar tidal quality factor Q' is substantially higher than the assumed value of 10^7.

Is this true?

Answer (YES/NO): NO